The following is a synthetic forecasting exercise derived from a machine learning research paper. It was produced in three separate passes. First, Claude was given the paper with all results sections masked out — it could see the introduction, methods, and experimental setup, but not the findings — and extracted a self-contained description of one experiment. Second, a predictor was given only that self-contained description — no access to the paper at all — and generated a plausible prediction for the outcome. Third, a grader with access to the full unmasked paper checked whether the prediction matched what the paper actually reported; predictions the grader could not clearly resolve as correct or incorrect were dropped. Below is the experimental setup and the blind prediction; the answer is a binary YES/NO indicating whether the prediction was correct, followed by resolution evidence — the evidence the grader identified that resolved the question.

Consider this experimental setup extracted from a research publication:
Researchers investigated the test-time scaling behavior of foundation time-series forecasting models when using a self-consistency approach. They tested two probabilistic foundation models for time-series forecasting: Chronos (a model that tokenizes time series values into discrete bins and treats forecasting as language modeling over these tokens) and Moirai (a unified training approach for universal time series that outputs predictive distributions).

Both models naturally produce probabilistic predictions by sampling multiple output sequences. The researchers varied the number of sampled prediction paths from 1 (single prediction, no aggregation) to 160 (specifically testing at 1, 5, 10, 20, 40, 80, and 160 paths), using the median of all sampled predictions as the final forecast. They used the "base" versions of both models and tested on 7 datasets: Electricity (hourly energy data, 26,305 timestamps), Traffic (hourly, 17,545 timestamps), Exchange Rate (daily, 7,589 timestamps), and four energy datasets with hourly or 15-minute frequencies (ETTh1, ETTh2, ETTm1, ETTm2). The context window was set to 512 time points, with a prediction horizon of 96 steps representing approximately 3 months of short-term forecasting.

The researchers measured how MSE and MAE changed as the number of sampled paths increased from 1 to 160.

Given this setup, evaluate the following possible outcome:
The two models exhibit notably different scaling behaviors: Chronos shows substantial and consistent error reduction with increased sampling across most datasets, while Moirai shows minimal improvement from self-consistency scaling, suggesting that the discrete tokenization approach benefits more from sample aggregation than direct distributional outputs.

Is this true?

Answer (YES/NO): NO